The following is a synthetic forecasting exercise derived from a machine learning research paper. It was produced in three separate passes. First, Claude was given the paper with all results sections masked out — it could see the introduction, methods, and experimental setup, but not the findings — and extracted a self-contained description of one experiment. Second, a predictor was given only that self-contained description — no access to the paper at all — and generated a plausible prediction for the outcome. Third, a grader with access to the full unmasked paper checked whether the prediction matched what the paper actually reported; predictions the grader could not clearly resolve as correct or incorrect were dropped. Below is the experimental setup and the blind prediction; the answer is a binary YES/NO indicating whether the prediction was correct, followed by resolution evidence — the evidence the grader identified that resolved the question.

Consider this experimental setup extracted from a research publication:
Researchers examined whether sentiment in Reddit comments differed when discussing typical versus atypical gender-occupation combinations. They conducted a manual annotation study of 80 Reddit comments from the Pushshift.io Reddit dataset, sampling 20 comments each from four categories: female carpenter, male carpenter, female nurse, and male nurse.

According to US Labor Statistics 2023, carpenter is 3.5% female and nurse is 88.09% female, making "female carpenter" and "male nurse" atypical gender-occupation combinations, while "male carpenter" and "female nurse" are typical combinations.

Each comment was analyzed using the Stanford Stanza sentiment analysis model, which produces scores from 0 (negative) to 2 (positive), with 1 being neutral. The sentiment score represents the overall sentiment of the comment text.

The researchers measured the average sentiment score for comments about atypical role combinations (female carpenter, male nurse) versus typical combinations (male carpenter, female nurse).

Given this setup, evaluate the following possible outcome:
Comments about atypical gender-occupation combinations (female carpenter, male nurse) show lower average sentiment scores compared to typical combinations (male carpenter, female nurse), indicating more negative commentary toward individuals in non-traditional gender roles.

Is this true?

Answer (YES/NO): YES